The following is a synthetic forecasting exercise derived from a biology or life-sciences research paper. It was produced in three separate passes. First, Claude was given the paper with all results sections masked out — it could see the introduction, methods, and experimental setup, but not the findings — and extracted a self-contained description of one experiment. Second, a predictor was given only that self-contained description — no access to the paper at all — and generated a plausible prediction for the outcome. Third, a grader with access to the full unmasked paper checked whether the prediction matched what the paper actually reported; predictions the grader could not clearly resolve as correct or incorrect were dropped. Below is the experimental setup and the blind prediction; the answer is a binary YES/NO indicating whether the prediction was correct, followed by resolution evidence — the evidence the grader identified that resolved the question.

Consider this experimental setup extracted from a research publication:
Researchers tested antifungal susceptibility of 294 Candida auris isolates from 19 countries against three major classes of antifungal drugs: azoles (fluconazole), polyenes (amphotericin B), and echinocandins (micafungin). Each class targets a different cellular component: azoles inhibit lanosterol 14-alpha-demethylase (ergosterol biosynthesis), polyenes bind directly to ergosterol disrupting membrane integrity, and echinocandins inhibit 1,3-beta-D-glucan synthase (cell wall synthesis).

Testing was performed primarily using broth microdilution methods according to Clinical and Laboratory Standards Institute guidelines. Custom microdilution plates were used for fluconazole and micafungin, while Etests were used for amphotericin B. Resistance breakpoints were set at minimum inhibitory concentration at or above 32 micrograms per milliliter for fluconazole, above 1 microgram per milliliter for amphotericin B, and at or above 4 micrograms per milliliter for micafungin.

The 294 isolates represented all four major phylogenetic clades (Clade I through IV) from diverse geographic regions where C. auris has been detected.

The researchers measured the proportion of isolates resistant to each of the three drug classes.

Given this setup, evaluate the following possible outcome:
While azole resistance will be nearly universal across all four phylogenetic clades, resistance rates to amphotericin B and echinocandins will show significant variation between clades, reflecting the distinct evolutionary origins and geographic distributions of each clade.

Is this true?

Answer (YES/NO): NO